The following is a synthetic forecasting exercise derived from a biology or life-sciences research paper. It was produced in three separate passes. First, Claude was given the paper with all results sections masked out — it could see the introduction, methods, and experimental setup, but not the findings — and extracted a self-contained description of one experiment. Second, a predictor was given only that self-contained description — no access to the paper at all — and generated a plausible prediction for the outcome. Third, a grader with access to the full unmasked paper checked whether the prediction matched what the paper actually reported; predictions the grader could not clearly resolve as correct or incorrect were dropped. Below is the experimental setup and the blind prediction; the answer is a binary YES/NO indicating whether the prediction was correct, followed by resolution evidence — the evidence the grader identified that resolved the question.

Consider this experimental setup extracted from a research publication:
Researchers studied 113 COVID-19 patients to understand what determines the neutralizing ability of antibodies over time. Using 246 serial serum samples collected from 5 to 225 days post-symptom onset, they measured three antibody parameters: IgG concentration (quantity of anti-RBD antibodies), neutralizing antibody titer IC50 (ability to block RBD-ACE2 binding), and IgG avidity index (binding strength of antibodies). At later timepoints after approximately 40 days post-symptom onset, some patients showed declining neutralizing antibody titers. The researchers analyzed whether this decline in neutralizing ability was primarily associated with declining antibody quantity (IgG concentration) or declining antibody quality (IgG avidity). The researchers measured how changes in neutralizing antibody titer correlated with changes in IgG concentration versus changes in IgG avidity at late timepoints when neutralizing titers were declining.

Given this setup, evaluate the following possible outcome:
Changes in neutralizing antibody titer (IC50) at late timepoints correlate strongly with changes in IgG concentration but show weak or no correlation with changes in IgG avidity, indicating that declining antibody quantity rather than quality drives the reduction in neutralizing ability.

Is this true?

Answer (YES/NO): YES